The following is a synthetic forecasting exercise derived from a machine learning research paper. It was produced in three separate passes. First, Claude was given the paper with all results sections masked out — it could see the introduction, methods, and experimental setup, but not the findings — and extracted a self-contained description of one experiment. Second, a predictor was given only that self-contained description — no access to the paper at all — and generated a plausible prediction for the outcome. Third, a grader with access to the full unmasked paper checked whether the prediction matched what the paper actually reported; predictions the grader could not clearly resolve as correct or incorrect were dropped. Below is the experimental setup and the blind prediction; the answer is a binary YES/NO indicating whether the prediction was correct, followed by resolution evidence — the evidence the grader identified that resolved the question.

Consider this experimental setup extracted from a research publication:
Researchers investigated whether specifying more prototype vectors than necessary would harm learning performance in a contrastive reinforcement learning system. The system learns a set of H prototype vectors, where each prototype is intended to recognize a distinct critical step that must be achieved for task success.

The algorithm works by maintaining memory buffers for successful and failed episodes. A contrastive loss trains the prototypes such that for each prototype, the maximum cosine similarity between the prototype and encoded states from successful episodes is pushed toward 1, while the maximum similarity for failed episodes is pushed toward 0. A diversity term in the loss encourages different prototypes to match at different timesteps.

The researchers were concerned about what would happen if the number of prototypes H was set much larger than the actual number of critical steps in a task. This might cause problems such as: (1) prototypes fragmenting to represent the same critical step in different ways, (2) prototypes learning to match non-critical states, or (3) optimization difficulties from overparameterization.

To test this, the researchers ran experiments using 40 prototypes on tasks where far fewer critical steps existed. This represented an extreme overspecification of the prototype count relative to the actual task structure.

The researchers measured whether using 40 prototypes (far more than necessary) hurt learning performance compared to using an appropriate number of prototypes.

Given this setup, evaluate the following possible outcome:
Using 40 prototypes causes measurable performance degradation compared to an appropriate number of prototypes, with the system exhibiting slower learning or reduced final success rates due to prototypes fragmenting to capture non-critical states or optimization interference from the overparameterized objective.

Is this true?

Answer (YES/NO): NO